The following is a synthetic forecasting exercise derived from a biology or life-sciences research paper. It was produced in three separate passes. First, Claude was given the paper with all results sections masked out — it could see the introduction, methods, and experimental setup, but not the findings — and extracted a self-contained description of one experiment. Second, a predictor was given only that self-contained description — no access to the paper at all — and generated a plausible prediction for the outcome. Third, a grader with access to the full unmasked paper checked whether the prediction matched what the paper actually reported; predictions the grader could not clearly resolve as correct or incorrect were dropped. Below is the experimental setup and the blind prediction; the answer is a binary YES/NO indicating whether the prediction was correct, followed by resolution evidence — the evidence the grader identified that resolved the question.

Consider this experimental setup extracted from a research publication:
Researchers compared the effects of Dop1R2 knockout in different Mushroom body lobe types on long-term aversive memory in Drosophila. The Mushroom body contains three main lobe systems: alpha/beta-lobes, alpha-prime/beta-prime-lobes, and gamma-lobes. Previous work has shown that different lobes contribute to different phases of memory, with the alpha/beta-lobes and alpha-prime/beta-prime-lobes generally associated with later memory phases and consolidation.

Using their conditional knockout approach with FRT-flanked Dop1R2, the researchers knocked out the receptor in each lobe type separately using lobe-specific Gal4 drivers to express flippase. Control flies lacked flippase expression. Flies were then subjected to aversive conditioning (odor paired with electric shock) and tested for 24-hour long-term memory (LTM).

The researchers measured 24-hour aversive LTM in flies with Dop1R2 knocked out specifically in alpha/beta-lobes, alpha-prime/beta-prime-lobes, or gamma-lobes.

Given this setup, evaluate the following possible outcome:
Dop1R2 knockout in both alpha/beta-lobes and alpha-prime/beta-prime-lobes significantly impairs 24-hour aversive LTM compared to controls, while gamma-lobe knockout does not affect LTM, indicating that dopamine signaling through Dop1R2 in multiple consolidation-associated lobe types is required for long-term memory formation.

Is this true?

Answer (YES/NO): YES